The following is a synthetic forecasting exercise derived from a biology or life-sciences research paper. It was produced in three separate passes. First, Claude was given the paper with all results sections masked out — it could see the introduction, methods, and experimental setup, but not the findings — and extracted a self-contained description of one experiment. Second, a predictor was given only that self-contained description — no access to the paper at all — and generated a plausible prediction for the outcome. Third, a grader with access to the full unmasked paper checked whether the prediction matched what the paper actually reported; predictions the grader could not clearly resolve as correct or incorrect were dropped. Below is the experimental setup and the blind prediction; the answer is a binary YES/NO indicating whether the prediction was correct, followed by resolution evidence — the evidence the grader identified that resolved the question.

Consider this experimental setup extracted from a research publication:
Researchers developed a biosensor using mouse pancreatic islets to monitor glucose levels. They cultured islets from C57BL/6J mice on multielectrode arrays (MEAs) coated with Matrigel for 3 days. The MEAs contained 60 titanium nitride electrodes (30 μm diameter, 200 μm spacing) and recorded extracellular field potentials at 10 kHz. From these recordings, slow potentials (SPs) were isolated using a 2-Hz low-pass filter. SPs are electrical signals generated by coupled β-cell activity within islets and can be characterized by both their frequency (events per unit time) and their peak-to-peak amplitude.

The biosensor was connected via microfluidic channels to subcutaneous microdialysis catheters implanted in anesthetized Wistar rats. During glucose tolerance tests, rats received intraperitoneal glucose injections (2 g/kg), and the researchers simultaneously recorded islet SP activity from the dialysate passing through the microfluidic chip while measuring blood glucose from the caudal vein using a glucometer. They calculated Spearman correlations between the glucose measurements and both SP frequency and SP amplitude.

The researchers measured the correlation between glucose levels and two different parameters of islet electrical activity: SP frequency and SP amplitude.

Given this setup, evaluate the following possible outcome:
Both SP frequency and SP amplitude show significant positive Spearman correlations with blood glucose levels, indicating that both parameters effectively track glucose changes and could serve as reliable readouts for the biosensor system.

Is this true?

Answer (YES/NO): YES